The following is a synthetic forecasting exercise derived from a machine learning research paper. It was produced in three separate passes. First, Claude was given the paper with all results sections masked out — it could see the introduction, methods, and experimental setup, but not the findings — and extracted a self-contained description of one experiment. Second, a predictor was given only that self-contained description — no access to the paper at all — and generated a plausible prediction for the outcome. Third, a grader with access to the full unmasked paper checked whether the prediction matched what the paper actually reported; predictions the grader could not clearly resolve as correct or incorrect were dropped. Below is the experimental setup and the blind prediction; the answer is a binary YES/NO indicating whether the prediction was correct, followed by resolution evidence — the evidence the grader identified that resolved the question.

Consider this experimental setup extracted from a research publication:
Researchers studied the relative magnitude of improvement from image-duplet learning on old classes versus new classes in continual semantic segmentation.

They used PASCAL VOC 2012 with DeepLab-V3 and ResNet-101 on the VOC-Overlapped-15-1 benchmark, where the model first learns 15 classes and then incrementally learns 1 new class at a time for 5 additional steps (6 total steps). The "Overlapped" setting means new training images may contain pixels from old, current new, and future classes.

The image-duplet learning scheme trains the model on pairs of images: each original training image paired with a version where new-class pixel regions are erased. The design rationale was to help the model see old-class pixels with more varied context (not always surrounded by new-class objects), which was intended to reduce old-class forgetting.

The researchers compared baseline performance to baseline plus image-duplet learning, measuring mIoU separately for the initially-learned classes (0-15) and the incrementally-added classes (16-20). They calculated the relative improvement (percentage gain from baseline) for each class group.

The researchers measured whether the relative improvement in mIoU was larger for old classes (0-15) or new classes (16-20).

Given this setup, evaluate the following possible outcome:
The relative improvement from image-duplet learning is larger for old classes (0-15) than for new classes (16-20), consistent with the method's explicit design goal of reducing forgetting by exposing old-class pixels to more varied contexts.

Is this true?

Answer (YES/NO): NO